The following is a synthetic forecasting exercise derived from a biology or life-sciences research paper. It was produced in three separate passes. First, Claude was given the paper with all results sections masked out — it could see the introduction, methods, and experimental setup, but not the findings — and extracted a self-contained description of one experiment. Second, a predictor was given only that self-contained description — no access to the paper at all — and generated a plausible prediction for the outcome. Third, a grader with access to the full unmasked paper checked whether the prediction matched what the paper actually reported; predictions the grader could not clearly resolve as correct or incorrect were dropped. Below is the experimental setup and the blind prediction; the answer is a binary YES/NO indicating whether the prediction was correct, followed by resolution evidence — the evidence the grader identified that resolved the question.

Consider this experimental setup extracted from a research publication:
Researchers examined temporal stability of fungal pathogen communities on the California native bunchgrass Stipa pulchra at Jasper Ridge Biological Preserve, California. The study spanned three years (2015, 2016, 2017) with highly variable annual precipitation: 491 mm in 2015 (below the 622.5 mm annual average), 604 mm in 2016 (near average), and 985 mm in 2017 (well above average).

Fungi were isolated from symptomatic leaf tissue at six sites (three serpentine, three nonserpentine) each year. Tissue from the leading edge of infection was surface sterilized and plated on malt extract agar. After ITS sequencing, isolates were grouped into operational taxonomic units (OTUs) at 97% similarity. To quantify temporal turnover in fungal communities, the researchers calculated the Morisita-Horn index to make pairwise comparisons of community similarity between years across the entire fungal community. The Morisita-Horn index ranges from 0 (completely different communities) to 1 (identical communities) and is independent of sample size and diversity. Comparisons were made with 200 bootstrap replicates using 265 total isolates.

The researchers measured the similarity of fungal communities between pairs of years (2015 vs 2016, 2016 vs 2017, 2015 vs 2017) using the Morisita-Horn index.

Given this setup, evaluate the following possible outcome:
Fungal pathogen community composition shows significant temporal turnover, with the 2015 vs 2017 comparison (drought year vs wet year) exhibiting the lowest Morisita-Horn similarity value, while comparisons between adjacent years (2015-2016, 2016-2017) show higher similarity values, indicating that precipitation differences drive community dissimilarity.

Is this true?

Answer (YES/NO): NO